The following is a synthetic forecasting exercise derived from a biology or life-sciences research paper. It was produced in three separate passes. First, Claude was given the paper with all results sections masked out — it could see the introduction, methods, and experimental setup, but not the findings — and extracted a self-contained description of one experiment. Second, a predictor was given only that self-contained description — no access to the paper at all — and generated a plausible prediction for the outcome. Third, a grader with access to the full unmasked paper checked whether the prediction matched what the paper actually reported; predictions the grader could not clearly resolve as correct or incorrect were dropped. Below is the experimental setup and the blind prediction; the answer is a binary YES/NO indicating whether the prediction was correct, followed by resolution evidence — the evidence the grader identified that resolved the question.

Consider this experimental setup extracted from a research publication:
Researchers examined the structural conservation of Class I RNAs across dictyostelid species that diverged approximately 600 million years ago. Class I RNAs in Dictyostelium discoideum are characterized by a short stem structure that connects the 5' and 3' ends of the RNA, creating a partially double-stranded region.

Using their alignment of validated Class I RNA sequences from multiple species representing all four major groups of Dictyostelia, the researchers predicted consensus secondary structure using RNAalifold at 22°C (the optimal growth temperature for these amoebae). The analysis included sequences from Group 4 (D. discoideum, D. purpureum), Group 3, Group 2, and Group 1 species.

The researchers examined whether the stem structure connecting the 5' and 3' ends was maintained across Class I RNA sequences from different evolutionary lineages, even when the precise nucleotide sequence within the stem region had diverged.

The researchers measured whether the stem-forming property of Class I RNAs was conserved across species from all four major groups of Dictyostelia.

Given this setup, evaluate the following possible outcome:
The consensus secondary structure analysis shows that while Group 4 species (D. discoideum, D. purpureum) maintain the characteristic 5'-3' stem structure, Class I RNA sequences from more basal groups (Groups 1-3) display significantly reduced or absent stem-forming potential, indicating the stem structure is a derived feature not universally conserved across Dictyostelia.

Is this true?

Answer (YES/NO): NO